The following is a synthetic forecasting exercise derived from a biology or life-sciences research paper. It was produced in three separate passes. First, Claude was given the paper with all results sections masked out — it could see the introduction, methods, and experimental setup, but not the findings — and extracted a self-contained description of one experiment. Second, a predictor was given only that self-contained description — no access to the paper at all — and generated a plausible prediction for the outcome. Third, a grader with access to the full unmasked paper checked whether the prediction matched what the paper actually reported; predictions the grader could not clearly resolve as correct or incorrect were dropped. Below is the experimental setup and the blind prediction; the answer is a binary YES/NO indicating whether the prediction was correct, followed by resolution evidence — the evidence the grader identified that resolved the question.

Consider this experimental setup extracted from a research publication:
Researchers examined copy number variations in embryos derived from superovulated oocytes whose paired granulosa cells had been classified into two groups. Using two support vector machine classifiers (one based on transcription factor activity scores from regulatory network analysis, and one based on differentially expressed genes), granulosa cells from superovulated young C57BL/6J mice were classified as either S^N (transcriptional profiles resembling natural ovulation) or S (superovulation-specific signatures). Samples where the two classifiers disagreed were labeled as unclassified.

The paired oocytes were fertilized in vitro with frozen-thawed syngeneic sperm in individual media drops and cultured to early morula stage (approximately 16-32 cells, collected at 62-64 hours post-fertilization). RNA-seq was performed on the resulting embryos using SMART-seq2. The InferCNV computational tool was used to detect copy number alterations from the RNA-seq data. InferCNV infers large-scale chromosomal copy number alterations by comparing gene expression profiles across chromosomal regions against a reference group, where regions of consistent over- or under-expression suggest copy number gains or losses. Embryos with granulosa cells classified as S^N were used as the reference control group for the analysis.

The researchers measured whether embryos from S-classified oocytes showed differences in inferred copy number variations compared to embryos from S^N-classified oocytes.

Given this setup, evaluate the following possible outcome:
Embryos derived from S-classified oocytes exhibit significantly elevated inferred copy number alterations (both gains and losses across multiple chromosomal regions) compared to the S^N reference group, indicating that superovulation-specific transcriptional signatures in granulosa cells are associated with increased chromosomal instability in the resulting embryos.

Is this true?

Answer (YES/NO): NO